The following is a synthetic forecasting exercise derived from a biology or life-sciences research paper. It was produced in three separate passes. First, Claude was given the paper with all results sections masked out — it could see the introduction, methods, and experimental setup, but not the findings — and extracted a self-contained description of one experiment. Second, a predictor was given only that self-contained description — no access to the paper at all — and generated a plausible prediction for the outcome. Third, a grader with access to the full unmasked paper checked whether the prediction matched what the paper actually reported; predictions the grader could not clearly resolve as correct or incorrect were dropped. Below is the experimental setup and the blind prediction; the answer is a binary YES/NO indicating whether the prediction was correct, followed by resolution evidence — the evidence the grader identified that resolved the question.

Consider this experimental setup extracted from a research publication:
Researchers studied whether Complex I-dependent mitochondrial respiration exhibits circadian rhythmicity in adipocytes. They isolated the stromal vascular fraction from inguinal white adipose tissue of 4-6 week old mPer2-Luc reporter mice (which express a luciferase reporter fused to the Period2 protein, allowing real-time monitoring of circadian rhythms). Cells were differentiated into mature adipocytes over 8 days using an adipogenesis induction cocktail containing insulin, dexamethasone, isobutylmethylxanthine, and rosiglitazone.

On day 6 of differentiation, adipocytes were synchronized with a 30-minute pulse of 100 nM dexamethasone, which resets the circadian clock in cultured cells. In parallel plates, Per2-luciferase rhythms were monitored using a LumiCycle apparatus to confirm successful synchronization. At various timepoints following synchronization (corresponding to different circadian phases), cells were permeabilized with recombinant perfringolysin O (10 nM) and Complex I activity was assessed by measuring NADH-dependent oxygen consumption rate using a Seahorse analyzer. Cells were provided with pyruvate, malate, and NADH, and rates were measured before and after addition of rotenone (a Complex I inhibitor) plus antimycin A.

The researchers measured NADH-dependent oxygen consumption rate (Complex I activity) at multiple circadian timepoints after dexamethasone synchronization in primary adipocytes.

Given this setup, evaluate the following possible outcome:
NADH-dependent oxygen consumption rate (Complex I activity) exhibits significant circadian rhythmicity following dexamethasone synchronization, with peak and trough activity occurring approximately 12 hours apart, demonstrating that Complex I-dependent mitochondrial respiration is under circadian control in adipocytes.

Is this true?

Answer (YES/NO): YES